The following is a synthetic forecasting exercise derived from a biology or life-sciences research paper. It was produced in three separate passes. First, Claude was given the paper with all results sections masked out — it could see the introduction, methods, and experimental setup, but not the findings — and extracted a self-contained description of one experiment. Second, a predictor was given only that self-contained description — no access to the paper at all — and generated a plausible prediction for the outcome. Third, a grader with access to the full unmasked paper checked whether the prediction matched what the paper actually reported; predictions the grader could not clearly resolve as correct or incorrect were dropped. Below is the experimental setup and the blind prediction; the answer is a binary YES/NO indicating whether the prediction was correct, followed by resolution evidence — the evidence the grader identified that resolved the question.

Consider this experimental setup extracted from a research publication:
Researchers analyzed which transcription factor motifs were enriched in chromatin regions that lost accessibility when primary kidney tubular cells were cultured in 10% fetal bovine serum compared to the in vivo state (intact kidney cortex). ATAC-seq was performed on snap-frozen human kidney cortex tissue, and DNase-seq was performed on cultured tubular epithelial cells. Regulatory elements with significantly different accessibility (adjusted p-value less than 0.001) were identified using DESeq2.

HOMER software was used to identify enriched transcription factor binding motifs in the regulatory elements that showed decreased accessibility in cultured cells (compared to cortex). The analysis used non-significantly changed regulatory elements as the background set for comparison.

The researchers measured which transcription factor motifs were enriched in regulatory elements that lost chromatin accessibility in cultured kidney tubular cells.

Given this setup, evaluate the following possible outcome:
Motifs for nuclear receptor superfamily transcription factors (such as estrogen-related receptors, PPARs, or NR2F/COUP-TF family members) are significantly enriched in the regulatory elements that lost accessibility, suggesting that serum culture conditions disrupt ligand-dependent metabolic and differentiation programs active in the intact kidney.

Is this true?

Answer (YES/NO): YES